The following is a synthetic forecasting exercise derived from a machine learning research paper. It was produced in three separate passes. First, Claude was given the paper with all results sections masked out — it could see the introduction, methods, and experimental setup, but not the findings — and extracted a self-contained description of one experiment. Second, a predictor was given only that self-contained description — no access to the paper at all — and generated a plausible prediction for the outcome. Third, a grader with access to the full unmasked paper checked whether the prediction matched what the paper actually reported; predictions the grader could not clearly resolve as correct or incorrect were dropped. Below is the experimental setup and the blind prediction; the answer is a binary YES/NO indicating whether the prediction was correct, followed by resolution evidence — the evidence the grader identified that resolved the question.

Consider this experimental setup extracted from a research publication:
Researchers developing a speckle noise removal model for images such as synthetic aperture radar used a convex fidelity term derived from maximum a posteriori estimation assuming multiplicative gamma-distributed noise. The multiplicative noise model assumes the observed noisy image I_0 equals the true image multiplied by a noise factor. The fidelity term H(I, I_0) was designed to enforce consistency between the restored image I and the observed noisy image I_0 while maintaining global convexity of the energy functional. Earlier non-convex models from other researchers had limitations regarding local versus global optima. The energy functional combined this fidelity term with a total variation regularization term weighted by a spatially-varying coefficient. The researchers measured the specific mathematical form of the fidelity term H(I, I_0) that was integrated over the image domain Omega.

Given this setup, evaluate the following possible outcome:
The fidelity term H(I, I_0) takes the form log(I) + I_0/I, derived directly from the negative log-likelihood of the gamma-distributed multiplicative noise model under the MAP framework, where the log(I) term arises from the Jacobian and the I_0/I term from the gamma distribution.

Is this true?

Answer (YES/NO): NO